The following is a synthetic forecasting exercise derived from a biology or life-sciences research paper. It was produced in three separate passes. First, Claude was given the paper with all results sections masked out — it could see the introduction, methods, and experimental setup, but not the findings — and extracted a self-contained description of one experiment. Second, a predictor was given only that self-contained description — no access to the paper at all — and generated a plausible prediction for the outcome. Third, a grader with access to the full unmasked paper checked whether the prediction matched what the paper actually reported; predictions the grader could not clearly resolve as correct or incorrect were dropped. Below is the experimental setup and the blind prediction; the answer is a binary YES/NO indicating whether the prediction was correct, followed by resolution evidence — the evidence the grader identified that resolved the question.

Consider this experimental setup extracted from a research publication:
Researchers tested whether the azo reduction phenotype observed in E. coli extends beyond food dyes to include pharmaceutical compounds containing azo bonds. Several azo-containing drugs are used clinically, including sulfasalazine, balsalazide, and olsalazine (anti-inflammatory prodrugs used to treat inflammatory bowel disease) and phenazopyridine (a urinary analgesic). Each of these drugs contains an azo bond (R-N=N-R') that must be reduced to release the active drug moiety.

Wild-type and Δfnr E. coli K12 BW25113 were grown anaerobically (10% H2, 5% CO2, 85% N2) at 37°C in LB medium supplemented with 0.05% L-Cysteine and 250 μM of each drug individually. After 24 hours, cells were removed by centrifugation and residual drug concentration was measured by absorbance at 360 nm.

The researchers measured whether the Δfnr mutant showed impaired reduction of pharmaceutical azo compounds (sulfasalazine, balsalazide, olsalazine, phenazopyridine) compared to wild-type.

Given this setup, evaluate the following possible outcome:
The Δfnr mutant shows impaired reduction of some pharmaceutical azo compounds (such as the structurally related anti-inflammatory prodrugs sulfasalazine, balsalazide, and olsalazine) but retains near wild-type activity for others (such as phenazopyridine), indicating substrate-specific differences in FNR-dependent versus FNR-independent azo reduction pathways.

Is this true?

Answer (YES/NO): NO